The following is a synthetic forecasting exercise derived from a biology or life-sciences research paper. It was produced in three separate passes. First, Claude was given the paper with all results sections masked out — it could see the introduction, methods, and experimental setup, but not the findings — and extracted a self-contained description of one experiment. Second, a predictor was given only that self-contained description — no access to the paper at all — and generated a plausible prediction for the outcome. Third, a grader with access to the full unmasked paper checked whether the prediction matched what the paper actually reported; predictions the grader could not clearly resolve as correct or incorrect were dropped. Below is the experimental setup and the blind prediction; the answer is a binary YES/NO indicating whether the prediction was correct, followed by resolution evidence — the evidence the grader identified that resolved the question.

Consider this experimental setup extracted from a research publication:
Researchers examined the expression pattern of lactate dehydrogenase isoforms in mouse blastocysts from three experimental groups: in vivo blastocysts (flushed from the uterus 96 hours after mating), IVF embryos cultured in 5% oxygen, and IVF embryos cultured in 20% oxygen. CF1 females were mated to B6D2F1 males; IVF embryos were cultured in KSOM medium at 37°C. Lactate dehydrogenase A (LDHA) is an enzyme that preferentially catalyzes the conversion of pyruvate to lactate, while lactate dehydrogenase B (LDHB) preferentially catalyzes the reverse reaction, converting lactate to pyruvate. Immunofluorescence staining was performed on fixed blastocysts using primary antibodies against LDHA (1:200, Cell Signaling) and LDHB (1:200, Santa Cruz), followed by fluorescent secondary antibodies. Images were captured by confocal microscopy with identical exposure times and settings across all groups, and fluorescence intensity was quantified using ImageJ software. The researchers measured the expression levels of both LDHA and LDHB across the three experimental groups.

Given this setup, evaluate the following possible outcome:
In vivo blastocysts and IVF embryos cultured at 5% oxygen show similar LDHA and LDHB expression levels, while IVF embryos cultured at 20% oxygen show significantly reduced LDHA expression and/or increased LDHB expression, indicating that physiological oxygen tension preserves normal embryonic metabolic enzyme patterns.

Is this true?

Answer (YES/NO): NO